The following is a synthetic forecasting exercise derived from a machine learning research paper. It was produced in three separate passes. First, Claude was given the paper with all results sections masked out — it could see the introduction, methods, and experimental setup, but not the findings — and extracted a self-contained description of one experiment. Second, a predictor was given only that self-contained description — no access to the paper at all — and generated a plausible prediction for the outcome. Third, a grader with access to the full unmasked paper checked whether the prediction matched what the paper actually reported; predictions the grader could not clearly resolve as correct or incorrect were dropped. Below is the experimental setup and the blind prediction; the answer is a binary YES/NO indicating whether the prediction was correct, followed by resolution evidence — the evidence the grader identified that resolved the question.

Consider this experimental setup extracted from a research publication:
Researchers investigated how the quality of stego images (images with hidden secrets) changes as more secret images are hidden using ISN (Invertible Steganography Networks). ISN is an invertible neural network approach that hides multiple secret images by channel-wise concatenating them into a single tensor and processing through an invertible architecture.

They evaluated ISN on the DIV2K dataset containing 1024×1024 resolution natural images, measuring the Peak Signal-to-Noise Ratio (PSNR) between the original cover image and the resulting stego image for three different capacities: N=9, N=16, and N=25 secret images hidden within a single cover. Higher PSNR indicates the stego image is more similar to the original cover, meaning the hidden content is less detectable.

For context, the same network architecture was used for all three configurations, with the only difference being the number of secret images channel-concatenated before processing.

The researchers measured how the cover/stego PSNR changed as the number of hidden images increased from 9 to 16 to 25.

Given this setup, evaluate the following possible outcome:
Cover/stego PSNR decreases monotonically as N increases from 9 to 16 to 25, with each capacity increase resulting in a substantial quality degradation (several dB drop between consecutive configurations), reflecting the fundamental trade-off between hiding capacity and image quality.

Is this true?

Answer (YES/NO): NO